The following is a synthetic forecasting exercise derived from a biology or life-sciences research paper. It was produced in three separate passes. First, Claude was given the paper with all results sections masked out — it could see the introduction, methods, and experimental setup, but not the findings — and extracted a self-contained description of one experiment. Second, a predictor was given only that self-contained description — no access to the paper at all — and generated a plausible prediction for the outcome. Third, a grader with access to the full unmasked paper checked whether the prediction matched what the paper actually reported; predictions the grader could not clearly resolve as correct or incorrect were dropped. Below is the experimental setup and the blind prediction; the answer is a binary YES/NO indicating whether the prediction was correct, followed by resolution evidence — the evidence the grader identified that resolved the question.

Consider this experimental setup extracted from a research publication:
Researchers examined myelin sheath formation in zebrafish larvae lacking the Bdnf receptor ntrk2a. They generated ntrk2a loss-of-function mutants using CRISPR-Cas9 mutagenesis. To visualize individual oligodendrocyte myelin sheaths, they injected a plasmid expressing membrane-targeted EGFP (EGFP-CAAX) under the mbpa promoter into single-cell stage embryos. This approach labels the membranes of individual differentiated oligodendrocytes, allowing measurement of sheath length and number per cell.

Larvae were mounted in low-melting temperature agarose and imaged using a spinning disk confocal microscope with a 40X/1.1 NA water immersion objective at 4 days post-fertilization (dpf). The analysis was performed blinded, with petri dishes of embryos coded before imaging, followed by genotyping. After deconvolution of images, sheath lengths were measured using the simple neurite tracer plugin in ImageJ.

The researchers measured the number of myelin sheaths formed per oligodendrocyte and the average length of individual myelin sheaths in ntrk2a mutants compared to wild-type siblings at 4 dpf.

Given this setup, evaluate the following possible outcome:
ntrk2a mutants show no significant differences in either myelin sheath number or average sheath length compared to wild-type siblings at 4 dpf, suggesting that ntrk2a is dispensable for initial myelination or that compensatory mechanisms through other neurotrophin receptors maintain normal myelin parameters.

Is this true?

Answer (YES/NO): NO